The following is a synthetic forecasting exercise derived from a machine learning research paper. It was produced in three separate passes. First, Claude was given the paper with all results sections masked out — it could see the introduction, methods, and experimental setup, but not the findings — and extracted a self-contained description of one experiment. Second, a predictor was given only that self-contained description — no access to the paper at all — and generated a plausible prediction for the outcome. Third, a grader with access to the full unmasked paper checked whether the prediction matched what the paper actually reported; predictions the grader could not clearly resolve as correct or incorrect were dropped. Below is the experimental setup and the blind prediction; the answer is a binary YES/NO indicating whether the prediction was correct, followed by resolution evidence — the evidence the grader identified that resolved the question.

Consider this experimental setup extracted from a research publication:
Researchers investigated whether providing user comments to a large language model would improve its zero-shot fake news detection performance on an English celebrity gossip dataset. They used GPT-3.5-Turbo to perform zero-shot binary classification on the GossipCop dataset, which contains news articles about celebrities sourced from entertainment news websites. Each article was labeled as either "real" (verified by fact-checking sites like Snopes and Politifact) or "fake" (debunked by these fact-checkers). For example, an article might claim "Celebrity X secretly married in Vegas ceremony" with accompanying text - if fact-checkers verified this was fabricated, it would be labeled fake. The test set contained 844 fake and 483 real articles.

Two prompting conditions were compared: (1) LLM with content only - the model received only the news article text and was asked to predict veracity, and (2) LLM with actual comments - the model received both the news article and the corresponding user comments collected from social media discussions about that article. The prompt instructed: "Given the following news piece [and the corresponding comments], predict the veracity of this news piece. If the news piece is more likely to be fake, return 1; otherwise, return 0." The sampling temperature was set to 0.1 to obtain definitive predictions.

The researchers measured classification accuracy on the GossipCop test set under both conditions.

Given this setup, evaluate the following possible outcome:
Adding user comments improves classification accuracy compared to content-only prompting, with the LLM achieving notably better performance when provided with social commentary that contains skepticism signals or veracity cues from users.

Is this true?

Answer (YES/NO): NO